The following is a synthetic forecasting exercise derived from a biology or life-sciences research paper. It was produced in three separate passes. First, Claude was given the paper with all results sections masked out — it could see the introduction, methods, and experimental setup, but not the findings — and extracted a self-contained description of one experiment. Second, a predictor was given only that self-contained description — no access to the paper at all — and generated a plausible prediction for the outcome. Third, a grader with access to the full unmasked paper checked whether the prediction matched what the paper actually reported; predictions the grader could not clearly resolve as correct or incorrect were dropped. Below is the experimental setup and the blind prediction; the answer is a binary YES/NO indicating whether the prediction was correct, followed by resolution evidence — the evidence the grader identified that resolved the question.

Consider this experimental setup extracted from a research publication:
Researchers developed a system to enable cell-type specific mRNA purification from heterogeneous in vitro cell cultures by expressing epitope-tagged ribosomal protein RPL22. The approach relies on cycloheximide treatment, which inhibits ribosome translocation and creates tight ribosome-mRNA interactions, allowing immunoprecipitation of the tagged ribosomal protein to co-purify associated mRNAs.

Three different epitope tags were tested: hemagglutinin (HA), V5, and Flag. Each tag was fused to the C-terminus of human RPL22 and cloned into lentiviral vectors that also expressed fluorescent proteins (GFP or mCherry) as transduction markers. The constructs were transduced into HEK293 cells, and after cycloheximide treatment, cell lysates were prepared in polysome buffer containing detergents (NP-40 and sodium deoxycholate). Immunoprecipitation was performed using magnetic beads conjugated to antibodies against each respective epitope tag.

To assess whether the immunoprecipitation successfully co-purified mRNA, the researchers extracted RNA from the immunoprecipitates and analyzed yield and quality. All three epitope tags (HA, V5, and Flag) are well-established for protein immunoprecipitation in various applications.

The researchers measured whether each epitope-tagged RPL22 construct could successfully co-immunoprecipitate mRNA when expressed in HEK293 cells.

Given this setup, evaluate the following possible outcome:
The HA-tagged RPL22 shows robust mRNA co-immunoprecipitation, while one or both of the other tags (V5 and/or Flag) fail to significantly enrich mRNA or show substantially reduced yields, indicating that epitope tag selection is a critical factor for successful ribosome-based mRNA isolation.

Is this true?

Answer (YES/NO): NO